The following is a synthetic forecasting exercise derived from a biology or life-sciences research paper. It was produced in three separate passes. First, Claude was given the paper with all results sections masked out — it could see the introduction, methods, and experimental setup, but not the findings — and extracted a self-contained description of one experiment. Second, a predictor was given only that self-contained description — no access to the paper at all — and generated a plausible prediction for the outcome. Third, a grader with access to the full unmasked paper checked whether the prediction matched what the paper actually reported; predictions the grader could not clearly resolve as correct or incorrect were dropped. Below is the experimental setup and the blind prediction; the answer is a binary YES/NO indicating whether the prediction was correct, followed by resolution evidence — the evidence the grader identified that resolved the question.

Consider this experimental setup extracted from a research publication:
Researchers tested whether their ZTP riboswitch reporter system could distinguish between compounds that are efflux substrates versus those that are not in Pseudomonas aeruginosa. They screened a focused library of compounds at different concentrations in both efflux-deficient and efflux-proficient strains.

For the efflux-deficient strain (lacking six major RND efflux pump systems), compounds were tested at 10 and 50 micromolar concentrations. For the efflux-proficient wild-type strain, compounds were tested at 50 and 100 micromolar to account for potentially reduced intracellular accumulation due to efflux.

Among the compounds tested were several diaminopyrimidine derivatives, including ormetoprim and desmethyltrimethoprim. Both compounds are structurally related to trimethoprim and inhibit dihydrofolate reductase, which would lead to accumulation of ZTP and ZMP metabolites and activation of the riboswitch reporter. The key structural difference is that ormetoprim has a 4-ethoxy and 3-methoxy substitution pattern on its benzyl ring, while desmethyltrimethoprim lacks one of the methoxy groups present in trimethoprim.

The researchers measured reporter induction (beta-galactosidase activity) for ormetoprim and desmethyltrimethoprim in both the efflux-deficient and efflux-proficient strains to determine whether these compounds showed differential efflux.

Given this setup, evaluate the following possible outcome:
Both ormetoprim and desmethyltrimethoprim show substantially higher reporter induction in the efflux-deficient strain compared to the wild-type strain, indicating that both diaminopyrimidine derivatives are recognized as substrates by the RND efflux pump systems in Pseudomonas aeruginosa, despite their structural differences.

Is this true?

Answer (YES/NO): NO